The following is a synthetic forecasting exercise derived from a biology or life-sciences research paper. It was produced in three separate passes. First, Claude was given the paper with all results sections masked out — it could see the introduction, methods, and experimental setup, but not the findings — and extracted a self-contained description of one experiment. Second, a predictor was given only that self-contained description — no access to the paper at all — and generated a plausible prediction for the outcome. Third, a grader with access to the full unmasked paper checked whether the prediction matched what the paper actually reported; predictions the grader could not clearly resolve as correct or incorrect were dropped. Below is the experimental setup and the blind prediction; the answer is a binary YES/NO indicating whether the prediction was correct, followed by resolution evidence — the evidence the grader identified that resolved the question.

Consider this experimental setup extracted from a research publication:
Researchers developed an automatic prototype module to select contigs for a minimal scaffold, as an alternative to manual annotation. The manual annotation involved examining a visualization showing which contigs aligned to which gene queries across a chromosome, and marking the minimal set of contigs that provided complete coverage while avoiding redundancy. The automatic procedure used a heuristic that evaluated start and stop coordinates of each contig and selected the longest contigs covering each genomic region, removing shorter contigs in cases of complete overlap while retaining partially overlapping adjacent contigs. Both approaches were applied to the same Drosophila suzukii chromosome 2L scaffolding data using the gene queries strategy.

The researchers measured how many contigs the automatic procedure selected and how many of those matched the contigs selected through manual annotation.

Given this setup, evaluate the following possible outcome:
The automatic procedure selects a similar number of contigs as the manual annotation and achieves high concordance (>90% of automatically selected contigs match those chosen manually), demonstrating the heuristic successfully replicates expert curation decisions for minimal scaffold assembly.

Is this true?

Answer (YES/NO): NO